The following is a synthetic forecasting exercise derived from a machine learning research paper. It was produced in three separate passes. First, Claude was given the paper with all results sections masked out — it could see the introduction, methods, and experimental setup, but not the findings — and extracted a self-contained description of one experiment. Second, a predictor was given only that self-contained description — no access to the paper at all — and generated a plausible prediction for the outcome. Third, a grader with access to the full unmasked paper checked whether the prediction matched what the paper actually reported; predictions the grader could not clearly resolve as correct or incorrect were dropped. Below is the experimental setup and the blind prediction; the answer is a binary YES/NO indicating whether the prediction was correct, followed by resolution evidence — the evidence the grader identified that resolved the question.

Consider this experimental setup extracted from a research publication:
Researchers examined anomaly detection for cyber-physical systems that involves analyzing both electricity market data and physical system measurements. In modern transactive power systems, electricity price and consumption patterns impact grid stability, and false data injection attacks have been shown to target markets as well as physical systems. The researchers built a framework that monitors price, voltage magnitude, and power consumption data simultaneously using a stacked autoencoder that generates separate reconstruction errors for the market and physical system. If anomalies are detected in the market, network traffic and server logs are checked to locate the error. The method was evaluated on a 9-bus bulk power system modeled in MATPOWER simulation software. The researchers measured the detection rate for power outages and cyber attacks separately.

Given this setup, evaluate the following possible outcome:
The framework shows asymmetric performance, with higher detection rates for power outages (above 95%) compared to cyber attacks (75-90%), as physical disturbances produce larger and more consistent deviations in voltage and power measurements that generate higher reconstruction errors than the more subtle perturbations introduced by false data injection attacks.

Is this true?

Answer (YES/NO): NO